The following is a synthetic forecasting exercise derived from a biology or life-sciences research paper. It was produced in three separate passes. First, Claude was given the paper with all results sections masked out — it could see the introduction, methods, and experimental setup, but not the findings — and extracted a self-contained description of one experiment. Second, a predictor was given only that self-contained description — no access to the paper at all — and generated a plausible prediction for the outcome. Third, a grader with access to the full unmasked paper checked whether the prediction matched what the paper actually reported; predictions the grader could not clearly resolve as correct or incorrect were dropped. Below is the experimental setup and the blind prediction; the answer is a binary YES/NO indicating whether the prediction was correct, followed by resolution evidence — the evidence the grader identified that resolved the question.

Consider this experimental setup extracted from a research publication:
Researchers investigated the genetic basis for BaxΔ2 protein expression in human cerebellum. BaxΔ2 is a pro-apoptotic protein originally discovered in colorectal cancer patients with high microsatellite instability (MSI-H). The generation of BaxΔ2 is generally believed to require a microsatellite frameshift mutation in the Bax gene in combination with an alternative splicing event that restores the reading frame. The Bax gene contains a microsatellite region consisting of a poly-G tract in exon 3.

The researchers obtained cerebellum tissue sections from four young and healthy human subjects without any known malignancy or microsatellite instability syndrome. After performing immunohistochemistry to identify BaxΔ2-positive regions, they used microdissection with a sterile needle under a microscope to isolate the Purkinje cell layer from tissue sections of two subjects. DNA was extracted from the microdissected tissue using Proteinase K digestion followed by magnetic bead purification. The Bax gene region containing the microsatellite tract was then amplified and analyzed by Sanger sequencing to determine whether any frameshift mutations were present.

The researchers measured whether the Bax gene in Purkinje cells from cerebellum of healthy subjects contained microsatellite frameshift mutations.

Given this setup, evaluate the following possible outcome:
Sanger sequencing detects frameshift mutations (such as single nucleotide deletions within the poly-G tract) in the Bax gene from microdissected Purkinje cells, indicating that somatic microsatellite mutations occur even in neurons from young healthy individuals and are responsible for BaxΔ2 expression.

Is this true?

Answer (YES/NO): YES